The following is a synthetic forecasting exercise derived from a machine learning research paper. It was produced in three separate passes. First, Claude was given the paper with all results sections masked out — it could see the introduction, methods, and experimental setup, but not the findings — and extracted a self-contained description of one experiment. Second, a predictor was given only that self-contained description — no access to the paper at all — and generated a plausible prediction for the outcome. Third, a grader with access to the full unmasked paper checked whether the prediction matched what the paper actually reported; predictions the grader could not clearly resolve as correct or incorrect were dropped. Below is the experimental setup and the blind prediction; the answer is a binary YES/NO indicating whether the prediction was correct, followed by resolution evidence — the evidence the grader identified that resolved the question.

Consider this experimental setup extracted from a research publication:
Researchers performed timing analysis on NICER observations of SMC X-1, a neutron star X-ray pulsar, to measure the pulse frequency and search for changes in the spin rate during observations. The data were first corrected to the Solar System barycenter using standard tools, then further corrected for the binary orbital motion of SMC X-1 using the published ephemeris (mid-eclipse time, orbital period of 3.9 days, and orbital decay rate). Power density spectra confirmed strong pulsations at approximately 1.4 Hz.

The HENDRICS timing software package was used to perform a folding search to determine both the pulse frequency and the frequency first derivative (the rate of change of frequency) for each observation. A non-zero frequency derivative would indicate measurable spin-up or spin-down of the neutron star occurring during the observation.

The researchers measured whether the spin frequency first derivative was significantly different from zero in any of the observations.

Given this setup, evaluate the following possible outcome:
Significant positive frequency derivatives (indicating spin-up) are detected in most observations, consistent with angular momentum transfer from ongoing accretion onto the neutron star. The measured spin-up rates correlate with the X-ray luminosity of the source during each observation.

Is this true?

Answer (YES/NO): NO